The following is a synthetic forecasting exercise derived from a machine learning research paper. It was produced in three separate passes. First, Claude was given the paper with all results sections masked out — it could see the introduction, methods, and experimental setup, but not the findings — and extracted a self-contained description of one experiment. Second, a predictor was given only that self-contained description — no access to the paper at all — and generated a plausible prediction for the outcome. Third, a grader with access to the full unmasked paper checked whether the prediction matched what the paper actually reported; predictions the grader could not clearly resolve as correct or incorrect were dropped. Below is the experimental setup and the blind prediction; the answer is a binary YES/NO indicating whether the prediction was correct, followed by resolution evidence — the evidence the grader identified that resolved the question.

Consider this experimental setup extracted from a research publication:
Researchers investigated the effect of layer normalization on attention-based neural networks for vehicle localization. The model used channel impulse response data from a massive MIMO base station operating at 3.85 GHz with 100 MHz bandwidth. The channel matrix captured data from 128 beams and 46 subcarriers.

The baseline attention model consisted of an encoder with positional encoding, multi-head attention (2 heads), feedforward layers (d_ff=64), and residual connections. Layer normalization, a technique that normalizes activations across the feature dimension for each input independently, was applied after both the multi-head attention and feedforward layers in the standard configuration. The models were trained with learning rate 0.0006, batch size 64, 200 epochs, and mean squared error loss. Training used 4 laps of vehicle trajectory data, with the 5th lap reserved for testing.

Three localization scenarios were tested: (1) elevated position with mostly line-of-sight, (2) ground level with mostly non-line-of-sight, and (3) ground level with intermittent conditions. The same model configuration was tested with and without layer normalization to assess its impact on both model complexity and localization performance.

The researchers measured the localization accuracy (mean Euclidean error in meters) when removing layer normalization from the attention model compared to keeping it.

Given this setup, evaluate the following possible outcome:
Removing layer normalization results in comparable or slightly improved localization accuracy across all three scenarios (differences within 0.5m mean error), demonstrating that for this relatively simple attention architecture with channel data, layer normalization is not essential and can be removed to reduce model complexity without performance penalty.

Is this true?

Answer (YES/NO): NO